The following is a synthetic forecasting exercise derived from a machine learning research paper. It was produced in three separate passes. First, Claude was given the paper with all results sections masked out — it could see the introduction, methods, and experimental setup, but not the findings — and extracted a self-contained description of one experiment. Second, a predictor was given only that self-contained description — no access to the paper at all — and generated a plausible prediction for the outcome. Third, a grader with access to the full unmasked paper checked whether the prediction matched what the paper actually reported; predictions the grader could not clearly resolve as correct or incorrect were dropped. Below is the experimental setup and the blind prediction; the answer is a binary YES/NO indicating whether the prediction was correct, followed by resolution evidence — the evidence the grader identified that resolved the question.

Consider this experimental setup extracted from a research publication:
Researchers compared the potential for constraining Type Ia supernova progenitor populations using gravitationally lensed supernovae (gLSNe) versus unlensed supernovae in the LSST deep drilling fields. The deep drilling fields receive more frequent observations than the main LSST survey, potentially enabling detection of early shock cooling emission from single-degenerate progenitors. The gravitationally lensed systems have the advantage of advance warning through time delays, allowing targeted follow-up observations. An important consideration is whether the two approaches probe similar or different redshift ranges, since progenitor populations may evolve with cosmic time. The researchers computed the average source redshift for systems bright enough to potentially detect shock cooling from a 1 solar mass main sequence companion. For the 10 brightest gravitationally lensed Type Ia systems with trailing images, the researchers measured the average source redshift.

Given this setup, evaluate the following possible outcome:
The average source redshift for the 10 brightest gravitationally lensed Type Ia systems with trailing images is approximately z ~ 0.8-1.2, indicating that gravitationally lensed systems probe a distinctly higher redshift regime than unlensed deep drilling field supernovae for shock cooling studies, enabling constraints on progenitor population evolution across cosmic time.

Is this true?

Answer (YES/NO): NO